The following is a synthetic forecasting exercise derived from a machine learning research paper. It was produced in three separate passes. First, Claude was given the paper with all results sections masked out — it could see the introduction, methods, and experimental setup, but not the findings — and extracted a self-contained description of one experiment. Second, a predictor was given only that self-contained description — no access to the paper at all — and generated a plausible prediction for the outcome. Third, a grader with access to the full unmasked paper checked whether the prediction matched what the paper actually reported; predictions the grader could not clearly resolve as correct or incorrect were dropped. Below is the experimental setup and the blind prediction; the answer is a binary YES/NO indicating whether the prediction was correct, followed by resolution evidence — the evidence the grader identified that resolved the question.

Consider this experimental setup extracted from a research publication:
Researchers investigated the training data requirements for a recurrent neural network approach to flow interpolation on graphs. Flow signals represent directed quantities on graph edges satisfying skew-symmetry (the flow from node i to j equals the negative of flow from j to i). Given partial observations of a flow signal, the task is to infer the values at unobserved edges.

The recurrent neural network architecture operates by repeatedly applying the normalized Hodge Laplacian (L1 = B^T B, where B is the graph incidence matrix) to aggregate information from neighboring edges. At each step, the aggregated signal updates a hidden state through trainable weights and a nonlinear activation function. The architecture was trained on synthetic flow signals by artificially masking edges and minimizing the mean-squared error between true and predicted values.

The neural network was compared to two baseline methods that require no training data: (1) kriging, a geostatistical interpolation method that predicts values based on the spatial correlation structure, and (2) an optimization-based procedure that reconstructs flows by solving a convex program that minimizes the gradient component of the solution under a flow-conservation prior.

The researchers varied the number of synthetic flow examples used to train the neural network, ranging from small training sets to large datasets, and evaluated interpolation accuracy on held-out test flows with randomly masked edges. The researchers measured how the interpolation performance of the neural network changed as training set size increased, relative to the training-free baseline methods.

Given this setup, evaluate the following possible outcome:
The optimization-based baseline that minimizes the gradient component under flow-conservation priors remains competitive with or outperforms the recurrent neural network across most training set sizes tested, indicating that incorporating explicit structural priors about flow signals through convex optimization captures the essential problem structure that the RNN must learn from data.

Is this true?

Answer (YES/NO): NO